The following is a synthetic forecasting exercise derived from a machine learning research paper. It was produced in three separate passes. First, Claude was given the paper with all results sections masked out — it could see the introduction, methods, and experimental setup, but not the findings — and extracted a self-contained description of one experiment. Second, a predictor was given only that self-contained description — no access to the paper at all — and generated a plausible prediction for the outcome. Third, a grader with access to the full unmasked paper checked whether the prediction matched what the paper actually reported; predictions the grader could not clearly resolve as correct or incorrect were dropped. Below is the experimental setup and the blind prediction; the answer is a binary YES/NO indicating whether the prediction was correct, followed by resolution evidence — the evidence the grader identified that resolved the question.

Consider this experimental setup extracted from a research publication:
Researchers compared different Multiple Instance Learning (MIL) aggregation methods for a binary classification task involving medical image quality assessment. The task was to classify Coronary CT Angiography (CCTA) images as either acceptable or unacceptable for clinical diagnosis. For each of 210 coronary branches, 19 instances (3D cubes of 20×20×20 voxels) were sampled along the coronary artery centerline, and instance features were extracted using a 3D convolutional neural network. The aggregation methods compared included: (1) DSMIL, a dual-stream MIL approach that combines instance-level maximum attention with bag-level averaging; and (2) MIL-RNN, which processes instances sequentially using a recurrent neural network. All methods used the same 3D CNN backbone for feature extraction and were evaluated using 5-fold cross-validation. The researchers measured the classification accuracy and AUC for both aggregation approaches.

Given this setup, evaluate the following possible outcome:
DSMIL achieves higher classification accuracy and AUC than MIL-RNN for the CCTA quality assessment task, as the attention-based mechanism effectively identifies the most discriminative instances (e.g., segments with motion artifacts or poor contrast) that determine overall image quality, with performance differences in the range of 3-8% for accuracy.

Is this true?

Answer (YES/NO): NO